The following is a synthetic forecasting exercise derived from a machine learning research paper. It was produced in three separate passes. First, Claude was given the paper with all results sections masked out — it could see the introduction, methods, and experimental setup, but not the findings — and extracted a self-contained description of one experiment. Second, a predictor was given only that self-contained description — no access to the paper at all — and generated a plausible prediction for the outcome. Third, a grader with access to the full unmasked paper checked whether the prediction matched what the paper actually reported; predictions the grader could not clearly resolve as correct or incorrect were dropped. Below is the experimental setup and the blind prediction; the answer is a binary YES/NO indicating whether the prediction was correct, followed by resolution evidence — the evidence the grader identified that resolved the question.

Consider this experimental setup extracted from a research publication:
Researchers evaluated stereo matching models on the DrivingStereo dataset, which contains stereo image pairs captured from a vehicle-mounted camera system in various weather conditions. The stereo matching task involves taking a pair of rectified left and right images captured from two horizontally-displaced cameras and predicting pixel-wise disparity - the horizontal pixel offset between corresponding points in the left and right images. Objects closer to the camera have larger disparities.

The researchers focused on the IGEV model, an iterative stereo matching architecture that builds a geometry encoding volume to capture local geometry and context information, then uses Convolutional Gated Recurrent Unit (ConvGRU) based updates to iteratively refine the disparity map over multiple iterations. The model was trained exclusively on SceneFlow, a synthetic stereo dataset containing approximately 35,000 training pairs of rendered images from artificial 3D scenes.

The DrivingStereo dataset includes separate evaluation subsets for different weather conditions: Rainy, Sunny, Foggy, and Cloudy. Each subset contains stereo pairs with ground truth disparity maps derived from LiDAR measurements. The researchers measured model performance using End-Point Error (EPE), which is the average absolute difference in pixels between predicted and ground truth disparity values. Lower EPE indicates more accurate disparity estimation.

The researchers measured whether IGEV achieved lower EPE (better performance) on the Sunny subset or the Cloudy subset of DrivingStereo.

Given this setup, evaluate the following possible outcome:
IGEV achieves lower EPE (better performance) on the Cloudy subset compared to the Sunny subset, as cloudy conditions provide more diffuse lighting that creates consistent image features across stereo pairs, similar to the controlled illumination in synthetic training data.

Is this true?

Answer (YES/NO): YES